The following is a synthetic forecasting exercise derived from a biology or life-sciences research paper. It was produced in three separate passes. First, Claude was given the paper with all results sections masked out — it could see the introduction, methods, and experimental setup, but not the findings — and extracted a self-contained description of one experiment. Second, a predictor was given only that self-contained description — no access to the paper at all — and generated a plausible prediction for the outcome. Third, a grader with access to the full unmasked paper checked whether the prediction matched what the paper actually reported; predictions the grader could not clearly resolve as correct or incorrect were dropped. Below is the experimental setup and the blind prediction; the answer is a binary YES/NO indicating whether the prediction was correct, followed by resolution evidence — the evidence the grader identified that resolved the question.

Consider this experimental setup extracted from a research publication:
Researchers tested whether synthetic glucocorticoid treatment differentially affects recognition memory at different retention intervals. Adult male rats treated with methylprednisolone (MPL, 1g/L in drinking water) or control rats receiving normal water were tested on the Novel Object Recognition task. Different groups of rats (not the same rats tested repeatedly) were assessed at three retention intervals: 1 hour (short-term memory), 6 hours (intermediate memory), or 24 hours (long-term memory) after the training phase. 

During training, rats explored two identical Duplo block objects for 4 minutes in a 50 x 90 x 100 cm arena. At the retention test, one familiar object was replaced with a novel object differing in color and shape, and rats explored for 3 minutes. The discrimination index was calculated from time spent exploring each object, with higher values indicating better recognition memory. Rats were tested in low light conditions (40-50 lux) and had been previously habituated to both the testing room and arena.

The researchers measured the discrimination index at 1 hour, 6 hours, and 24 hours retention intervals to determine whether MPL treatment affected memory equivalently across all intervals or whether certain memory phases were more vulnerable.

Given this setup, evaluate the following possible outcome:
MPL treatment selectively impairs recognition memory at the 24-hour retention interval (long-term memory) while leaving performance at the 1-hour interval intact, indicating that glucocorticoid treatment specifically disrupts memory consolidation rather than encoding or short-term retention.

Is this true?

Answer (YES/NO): NO